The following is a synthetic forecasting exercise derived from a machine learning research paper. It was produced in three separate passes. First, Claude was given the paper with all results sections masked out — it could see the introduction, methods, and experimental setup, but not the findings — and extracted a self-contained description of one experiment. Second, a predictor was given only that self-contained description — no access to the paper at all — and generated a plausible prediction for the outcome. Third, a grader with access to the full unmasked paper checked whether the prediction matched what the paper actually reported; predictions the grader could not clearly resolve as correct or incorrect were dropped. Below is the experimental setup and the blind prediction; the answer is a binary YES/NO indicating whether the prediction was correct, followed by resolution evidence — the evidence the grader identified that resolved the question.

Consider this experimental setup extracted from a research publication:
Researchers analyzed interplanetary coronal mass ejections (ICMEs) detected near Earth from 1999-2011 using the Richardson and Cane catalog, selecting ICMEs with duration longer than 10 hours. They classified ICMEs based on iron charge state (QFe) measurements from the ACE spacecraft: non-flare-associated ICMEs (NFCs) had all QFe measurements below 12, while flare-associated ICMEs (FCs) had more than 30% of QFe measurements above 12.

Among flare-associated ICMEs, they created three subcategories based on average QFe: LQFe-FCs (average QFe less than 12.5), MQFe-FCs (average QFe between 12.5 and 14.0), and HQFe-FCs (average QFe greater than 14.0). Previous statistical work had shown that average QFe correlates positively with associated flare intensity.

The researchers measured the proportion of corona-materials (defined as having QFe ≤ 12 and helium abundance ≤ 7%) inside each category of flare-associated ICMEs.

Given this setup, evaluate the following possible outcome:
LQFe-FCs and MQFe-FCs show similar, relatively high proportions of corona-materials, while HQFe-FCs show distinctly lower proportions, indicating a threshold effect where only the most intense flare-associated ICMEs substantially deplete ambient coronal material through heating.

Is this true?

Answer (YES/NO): NO